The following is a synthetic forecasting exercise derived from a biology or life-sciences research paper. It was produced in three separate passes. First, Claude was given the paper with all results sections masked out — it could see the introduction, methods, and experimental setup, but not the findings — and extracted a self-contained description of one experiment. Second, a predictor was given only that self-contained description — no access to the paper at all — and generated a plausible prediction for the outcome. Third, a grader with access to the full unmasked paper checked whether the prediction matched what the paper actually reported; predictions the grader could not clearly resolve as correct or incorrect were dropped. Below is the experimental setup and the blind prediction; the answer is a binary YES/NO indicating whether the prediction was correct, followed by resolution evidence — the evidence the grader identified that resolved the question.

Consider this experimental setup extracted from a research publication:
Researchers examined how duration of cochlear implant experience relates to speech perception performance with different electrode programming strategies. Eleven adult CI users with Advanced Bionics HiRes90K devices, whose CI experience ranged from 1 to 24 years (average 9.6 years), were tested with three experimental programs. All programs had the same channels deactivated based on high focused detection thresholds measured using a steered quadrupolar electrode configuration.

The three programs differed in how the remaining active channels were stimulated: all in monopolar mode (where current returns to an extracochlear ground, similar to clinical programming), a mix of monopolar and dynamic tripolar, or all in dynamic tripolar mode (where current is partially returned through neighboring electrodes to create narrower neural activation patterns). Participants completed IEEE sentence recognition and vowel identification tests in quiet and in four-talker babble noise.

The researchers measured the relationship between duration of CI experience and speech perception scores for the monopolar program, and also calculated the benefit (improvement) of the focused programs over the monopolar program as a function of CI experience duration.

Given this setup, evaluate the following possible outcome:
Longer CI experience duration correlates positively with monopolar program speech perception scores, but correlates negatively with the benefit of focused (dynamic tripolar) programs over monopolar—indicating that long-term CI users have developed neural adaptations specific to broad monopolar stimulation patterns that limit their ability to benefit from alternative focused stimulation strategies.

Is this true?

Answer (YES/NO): YES